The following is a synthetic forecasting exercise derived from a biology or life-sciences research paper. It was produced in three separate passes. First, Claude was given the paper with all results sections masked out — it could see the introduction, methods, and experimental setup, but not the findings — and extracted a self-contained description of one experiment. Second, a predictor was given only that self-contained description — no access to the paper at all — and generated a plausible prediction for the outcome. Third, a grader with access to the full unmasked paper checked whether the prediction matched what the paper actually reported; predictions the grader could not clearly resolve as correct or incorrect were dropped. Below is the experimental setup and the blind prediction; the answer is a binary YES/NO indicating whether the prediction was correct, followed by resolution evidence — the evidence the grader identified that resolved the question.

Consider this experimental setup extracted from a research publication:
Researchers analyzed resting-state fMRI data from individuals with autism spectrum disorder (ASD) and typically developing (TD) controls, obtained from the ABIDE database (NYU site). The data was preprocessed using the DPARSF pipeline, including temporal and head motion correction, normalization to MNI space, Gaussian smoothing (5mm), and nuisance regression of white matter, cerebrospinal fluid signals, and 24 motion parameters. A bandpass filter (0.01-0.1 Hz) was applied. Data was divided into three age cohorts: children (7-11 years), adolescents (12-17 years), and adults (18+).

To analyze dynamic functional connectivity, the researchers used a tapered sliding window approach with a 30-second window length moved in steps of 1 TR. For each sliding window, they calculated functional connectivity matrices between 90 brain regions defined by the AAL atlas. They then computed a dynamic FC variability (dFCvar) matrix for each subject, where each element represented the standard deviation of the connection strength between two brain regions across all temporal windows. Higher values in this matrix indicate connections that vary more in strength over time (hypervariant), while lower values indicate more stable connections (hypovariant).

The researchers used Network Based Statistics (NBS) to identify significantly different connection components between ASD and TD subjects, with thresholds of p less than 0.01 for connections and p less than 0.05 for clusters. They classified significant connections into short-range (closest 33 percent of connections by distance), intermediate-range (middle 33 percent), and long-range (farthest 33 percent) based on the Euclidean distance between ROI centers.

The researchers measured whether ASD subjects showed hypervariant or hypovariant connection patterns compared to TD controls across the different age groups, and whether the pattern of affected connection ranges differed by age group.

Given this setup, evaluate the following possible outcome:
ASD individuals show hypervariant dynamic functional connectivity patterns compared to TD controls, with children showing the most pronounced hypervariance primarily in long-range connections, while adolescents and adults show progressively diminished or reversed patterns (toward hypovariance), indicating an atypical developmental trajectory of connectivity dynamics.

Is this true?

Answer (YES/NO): NO